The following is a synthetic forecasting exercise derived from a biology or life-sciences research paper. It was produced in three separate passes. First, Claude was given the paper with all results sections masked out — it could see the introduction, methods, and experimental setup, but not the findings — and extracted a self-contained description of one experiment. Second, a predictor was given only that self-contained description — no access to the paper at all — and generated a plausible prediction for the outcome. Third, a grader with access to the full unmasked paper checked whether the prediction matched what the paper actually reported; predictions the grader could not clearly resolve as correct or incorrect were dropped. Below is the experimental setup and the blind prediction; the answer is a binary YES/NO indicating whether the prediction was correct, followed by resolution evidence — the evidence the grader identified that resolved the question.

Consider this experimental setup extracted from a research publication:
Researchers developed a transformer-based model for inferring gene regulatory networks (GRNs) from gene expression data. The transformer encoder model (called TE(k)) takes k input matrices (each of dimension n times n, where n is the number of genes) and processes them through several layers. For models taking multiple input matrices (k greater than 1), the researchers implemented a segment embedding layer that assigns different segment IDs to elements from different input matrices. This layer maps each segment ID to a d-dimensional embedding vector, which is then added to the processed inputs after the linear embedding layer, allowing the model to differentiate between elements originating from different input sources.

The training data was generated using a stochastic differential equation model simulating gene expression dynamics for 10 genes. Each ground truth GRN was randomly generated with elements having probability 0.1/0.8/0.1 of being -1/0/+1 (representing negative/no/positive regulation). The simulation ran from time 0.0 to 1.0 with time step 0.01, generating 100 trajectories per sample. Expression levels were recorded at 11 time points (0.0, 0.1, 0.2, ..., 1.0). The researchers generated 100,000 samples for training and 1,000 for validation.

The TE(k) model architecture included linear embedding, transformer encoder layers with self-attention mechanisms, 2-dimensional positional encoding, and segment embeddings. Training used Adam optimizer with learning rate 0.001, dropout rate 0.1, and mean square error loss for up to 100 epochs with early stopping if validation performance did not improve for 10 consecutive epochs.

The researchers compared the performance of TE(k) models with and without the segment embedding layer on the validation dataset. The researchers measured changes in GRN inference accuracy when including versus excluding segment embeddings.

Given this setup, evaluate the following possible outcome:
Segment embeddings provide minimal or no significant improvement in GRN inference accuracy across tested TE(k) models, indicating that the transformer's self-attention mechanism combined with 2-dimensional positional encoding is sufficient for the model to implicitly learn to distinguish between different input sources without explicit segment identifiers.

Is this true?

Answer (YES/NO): YES